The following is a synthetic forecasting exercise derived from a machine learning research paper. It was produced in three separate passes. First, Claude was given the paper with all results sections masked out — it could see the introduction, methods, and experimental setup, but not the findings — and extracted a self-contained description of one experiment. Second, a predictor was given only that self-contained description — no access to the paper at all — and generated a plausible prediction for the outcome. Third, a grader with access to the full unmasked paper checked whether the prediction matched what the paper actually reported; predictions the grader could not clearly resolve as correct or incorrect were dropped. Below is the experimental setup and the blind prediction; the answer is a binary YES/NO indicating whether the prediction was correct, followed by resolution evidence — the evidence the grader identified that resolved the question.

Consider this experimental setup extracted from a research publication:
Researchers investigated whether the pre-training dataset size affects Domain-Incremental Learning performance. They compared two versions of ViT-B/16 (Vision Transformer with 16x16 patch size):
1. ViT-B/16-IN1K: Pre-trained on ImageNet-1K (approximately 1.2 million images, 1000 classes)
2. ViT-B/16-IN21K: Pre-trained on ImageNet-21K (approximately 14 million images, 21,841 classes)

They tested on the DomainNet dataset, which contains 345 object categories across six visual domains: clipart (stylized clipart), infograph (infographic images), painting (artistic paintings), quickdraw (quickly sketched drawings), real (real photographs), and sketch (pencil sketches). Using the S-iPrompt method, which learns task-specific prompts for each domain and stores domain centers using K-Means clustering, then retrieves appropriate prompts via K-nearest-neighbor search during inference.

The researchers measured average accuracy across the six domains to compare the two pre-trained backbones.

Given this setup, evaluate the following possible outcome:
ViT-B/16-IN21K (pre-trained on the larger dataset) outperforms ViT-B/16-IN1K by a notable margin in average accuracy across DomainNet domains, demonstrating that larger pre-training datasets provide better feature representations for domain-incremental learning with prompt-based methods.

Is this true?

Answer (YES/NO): NO